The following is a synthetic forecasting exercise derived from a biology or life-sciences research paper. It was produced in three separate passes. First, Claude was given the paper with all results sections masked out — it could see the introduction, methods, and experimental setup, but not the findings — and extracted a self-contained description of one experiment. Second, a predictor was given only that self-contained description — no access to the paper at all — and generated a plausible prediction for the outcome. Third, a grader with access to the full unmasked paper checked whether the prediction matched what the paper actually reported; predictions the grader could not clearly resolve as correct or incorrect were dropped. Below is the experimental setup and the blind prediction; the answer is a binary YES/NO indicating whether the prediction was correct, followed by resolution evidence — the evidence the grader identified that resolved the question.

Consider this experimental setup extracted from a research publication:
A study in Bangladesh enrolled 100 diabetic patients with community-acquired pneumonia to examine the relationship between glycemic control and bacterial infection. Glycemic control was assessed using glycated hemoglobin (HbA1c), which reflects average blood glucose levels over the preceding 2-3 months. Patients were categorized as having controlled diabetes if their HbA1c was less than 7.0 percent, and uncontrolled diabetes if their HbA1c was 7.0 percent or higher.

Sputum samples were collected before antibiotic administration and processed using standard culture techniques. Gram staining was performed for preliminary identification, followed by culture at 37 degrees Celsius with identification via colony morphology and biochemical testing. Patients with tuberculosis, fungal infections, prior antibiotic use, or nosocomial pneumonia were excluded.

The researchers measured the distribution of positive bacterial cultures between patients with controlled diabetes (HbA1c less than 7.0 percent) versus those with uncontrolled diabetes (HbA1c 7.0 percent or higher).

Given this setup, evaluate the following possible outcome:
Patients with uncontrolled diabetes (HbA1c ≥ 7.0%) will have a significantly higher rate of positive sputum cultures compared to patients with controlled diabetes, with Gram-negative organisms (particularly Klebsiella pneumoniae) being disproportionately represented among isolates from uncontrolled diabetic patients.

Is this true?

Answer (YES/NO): NO